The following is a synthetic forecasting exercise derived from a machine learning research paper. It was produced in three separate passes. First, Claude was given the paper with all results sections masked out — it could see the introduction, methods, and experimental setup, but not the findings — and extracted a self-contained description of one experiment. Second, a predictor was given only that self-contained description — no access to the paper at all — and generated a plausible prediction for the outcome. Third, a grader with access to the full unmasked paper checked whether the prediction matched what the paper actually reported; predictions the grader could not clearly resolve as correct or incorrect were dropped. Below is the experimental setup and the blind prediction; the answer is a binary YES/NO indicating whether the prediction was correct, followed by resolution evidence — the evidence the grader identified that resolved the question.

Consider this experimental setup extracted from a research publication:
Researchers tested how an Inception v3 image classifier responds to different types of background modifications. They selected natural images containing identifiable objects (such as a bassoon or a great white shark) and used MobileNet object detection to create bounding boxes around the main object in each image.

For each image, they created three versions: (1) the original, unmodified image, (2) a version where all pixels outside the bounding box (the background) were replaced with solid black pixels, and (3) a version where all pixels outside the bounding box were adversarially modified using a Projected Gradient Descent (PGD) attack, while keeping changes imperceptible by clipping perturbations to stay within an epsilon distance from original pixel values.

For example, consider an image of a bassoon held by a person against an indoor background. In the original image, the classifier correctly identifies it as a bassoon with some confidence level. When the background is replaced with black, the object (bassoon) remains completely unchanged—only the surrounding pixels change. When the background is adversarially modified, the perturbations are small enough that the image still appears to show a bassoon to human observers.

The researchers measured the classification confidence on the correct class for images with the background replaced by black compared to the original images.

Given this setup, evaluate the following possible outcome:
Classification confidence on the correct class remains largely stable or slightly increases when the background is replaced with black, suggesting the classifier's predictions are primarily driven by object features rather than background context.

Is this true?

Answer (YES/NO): NO